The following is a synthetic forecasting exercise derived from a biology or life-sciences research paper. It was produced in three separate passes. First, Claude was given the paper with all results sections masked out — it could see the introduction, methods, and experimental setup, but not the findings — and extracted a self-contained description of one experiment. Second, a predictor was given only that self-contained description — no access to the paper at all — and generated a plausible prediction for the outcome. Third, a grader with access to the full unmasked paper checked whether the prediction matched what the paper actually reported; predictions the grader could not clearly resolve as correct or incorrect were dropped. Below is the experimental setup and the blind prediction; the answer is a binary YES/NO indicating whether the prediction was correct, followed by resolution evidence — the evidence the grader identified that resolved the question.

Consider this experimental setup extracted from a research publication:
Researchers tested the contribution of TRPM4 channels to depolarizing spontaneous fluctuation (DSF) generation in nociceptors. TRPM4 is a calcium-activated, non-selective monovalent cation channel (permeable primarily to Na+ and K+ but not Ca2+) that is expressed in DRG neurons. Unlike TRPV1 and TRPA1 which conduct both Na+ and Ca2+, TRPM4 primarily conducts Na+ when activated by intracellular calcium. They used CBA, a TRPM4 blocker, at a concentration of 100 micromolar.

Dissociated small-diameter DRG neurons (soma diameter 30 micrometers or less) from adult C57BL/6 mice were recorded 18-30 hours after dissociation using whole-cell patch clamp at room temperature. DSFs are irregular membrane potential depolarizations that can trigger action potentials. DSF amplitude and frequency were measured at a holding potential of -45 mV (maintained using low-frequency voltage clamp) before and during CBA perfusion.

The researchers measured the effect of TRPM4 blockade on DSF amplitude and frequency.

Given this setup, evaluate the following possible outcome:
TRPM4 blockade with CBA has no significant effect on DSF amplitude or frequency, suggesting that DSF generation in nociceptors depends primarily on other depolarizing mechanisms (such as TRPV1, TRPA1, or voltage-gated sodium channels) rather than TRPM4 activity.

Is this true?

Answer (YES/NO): NO